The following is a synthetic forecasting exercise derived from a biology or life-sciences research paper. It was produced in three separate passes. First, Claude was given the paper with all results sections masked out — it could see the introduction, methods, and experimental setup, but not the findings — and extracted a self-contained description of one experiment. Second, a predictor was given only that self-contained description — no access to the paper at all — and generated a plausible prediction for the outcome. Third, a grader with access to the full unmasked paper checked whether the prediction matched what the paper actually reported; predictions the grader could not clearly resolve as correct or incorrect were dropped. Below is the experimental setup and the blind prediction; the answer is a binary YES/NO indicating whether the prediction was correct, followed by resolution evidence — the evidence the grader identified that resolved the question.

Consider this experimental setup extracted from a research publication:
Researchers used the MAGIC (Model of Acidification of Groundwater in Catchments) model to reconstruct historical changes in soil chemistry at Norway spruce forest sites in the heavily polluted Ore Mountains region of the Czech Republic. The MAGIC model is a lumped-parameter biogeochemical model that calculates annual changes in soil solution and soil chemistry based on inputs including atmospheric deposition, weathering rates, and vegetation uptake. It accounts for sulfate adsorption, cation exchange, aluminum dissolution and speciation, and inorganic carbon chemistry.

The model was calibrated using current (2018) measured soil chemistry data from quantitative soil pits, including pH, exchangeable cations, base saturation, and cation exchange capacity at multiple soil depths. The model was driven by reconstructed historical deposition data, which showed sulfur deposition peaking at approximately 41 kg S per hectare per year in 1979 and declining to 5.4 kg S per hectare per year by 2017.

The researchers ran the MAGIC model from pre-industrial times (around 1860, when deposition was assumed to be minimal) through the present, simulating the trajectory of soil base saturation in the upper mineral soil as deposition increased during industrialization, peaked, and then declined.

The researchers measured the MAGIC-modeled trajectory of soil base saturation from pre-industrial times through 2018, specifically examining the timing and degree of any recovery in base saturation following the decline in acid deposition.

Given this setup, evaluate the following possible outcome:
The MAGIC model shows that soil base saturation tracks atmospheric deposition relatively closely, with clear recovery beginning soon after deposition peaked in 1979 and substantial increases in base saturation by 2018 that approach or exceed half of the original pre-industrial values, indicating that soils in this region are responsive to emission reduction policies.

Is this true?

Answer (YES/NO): NO